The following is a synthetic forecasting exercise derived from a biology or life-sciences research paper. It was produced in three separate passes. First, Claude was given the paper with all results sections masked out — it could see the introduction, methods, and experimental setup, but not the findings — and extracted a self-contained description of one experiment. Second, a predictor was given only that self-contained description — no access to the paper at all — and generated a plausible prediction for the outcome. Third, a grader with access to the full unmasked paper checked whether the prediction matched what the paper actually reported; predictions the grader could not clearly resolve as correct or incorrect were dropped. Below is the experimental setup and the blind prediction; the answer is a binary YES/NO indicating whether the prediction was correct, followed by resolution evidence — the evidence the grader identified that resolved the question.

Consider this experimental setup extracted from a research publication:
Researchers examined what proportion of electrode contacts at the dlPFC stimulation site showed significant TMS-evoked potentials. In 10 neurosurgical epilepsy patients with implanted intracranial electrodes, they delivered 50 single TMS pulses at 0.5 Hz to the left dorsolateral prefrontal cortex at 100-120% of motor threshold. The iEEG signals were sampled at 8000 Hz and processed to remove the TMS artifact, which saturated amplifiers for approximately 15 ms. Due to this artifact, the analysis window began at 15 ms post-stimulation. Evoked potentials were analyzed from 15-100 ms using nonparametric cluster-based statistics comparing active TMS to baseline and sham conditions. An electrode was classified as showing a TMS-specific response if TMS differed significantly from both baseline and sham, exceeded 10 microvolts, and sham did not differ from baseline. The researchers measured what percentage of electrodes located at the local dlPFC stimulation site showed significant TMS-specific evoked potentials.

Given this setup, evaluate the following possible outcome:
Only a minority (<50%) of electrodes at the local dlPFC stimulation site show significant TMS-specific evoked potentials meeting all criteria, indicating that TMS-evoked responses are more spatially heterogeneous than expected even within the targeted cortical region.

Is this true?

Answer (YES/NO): YES